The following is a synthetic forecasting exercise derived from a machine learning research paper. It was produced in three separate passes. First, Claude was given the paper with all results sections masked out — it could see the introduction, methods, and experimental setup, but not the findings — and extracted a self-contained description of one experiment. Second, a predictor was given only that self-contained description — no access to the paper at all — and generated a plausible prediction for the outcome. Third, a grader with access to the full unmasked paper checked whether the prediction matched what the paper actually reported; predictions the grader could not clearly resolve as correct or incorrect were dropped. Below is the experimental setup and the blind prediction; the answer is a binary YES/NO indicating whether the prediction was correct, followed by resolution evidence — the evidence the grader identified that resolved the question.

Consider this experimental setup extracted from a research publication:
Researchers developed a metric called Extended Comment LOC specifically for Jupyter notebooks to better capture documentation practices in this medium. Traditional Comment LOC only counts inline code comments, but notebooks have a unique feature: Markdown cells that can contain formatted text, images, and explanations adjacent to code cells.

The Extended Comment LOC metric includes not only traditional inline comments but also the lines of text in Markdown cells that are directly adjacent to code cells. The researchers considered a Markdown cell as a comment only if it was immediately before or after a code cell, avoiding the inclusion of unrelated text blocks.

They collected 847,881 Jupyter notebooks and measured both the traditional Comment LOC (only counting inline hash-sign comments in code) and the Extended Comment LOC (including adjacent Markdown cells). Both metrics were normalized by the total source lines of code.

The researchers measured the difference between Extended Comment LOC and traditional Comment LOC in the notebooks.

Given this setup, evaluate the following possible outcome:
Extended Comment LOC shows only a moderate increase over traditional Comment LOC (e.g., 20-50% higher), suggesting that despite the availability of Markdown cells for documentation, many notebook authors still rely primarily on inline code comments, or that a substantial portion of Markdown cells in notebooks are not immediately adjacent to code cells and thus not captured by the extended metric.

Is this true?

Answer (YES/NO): NO